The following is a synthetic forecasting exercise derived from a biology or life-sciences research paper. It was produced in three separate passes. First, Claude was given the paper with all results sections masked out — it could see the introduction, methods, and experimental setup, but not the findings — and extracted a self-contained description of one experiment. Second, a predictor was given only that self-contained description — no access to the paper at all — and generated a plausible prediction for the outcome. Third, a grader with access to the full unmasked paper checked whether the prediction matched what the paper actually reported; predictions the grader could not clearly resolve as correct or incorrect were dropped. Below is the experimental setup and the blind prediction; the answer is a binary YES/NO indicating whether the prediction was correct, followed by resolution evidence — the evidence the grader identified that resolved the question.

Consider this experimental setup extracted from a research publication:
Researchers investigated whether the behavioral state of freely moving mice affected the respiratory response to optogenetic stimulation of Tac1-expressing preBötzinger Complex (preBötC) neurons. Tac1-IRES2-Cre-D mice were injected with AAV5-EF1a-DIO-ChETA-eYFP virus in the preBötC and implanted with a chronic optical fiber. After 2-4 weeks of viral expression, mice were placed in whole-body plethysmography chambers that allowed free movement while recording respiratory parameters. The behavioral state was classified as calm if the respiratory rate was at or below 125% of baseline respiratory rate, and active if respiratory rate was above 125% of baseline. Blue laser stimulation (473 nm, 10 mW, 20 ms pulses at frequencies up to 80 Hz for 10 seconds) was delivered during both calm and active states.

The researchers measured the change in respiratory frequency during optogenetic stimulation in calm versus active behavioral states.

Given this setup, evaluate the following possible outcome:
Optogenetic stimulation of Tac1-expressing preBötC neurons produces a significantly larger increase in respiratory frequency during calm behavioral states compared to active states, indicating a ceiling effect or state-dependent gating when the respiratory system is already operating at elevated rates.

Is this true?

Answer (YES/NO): YES